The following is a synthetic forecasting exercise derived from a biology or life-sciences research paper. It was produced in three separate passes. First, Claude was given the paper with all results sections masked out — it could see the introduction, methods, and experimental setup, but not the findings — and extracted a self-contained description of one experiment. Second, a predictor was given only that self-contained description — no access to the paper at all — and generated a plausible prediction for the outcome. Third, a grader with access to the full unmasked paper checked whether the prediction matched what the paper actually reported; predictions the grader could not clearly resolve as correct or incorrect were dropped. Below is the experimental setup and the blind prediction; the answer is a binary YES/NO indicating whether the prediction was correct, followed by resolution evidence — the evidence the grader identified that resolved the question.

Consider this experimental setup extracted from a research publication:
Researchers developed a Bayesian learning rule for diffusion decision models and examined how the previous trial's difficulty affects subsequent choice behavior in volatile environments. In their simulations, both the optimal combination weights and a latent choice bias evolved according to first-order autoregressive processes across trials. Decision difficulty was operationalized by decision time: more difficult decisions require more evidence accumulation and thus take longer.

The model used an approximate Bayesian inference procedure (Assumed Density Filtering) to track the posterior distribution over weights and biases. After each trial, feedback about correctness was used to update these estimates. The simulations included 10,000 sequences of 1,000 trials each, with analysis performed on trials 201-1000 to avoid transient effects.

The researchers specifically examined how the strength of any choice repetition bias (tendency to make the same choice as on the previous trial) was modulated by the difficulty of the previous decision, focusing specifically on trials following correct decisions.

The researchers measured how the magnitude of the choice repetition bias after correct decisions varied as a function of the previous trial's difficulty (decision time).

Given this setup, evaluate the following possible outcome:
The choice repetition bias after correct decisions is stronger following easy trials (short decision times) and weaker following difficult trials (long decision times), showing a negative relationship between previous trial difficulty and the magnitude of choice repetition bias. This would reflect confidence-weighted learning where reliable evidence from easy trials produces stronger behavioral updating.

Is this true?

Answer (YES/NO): NO